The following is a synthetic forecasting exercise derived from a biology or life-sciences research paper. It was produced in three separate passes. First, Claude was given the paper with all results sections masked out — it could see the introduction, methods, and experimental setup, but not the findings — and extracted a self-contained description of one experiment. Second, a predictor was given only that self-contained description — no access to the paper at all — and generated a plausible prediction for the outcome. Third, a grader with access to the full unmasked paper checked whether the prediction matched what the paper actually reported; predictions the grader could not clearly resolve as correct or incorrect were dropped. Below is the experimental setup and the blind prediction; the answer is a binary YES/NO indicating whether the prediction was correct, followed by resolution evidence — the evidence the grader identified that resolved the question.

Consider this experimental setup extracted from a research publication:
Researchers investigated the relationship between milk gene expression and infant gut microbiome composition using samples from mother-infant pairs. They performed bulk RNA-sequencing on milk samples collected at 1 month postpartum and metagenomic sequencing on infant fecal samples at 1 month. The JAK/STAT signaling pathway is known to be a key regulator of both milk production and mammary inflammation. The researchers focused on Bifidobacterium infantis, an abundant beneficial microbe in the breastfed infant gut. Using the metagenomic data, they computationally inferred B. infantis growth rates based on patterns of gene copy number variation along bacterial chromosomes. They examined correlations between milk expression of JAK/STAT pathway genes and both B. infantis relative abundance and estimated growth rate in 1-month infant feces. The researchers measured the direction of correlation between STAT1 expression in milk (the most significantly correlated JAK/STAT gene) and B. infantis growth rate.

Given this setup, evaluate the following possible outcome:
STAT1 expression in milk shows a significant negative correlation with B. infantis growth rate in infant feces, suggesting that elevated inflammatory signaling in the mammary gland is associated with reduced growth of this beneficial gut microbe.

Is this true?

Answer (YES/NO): YES